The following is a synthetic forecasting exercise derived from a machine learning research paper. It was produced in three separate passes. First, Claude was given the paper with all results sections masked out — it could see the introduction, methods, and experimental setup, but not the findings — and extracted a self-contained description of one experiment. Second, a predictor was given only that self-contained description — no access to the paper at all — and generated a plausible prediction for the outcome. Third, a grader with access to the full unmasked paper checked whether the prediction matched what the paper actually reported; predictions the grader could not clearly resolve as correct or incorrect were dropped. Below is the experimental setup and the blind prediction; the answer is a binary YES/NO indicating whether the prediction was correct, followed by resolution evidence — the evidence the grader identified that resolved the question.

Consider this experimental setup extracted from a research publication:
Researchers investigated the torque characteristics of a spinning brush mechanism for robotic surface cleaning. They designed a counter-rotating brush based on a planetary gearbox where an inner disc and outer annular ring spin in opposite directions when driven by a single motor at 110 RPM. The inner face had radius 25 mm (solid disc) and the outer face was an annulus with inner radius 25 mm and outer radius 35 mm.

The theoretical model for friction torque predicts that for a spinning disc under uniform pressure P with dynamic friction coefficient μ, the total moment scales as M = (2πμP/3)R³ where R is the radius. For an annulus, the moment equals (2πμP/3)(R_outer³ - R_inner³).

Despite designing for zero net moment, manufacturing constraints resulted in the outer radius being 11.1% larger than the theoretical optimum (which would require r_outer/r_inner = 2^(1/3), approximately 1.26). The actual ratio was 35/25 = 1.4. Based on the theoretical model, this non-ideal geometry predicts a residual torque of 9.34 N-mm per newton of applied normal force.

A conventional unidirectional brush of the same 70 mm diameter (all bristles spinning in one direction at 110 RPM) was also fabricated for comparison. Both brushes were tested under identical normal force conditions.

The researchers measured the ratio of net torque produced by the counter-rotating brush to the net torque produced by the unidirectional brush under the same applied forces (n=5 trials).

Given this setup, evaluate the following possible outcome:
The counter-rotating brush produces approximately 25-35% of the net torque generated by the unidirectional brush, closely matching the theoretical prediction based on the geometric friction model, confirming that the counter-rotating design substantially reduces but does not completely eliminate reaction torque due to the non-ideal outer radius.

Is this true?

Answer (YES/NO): NO